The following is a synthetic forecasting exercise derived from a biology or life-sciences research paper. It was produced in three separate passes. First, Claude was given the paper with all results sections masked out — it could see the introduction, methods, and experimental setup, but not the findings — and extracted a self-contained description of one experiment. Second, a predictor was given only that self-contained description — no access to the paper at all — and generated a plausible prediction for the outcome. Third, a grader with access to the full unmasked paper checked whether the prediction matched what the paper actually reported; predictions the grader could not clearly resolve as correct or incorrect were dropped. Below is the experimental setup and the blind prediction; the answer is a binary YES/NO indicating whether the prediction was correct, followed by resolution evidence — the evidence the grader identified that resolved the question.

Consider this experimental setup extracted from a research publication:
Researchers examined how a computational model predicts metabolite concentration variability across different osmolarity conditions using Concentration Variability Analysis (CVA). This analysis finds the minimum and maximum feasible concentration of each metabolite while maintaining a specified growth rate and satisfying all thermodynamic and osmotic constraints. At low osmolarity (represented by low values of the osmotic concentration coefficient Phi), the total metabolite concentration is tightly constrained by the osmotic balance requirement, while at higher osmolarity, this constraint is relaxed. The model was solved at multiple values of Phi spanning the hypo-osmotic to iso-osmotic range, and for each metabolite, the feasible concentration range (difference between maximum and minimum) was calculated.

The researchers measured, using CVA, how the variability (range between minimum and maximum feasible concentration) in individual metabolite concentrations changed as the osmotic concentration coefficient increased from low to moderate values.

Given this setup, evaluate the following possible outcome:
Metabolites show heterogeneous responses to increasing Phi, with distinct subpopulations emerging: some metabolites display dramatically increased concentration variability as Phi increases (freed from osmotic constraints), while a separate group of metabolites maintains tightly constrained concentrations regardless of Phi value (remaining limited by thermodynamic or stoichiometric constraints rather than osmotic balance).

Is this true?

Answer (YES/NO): YES